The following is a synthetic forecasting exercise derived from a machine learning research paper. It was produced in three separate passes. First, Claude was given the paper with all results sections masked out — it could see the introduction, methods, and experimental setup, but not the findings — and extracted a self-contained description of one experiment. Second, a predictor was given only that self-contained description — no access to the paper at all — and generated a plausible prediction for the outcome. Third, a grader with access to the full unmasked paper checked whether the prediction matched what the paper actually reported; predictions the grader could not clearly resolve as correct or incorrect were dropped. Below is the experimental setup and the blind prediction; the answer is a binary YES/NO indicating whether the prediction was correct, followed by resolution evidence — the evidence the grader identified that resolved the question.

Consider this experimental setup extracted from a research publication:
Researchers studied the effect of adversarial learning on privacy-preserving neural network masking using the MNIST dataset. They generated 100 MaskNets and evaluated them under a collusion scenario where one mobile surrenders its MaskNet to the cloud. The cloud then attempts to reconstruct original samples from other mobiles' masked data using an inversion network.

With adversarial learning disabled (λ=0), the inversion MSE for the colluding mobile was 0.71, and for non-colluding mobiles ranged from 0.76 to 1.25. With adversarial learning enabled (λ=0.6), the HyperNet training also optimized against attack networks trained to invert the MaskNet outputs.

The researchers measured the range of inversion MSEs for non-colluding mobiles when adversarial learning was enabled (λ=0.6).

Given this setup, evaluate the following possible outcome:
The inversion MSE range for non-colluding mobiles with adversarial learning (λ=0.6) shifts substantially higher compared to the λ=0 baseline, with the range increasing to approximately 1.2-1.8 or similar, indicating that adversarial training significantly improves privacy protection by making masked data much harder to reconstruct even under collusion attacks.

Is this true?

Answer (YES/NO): NO